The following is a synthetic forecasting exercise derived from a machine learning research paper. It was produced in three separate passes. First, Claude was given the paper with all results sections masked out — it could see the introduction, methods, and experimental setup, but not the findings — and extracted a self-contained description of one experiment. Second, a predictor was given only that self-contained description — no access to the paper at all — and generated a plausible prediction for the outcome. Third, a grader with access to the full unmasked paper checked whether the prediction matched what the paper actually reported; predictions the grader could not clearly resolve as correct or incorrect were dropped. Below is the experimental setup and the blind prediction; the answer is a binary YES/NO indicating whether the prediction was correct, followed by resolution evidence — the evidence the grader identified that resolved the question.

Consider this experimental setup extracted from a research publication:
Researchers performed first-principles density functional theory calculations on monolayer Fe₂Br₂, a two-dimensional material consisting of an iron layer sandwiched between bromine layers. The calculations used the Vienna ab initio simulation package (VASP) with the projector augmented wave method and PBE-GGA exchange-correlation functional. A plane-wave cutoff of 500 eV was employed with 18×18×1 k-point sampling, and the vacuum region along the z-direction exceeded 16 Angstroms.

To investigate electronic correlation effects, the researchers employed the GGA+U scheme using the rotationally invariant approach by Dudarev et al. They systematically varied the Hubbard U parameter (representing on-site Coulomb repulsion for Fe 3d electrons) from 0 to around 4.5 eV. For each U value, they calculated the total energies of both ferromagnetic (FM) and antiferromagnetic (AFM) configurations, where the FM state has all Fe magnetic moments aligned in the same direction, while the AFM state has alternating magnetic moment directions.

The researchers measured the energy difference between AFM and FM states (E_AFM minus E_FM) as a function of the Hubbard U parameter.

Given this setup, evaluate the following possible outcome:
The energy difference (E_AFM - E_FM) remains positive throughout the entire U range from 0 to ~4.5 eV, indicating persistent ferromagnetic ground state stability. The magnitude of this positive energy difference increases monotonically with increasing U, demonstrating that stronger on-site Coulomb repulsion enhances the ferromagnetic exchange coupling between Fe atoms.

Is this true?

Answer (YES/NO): NO